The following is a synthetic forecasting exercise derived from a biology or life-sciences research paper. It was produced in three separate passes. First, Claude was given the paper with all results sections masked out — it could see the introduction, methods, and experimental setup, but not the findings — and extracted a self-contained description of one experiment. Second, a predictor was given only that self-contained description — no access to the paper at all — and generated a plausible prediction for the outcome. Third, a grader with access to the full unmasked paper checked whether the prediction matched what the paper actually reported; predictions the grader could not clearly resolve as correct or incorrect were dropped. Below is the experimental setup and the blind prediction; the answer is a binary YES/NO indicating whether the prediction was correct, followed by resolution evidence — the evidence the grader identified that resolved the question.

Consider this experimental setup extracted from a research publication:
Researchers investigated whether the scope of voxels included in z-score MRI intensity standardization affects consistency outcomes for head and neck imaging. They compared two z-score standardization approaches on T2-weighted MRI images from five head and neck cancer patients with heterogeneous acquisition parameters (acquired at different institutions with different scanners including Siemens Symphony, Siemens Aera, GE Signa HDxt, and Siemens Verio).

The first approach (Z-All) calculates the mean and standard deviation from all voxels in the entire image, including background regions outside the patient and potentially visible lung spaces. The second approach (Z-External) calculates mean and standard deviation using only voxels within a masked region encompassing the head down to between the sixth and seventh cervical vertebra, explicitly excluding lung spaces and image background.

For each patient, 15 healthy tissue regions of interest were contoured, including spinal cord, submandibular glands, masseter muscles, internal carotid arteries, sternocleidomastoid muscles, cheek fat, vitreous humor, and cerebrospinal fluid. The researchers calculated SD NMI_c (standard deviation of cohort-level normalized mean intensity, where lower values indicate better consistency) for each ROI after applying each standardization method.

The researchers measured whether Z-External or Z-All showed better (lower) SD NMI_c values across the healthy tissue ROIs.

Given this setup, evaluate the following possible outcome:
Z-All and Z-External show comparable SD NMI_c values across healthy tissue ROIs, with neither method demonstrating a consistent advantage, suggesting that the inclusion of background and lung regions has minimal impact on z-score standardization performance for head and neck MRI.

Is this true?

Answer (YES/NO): NO